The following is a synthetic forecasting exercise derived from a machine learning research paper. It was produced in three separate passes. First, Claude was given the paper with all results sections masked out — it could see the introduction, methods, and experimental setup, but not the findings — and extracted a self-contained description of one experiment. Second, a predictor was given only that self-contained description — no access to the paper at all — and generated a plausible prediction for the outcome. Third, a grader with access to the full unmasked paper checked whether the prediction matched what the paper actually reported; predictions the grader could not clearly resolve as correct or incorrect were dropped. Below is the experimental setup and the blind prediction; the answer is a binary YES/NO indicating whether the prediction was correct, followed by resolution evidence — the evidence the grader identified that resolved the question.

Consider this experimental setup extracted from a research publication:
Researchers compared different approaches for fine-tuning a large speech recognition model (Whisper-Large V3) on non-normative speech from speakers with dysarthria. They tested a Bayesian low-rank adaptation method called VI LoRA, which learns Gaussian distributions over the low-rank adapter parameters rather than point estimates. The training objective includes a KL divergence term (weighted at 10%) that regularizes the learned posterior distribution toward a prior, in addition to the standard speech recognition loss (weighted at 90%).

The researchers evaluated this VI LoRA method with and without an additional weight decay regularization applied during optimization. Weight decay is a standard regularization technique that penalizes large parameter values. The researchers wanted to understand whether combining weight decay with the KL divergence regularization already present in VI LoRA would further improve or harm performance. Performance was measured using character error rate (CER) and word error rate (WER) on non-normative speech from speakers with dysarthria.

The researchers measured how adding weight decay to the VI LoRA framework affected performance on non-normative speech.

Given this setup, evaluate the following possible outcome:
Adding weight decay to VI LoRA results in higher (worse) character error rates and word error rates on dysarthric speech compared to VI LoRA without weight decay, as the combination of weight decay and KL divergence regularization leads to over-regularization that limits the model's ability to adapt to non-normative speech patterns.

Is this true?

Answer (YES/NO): YES